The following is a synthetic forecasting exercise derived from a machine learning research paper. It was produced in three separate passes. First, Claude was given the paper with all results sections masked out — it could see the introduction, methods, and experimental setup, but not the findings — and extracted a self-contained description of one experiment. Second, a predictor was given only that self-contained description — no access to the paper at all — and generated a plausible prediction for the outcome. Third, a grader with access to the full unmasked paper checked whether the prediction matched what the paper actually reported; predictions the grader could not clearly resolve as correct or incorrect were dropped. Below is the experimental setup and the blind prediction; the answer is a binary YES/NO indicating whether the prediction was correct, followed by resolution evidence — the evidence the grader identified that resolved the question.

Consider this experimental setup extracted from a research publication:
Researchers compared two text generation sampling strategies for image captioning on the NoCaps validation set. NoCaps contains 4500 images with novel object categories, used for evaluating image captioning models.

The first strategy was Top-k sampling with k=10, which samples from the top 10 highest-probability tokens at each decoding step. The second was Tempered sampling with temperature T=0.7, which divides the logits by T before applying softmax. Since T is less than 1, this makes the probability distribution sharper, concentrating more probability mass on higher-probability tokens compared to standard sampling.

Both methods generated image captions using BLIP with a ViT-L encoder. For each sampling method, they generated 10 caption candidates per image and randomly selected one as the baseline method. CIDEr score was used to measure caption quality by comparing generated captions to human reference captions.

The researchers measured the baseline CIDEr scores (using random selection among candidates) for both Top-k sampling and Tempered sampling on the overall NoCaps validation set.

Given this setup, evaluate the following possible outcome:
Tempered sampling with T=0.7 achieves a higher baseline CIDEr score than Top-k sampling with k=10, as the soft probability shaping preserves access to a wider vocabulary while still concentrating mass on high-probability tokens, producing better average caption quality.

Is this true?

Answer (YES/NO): YES